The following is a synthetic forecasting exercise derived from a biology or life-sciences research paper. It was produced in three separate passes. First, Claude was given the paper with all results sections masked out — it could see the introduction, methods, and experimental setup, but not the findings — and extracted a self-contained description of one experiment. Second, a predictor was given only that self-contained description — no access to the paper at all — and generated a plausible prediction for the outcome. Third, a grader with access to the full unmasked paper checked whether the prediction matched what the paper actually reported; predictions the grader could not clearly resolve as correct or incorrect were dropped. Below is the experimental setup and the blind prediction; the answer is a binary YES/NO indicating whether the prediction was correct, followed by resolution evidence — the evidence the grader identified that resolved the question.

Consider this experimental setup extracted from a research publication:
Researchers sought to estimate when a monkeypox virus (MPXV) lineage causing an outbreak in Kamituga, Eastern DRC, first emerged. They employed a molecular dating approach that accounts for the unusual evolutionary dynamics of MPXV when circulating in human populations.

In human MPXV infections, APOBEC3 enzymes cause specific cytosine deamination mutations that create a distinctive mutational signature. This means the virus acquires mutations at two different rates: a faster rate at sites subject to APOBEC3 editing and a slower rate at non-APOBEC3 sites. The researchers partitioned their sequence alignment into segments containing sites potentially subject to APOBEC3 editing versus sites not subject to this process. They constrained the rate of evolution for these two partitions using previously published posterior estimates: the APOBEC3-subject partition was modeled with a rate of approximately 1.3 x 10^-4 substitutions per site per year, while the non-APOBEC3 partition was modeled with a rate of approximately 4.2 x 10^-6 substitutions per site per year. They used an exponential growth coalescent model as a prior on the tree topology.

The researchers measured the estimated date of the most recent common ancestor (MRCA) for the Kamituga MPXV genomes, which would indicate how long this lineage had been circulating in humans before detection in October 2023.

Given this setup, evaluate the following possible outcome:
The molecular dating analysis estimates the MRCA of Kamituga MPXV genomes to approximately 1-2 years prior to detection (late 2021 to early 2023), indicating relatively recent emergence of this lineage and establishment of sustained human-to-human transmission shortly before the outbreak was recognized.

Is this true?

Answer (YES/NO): NO